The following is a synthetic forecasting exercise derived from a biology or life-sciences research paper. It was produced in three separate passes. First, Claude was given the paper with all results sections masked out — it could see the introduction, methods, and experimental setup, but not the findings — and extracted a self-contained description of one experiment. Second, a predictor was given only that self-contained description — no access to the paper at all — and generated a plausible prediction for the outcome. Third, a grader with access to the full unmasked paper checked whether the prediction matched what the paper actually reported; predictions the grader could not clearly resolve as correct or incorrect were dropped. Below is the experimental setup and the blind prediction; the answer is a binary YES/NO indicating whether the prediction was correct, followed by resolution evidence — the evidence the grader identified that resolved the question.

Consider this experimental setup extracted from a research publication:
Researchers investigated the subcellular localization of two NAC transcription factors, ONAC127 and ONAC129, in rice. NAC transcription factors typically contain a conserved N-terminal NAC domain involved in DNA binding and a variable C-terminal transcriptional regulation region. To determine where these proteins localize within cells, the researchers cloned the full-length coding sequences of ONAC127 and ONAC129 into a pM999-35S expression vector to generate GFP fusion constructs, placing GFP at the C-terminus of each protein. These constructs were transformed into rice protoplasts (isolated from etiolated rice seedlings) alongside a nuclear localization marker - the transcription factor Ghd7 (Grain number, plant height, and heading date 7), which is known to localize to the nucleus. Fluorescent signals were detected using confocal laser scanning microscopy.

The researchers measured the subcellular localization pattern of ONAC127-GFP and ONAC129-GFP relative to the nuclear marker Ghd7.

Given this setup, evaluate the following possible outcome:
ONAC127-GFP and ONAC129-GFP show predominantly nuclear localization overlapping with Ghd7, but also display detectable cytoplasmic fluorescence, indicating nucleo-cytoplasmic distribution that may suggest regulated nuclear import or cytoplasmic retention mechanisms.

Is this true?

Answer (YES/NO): NO